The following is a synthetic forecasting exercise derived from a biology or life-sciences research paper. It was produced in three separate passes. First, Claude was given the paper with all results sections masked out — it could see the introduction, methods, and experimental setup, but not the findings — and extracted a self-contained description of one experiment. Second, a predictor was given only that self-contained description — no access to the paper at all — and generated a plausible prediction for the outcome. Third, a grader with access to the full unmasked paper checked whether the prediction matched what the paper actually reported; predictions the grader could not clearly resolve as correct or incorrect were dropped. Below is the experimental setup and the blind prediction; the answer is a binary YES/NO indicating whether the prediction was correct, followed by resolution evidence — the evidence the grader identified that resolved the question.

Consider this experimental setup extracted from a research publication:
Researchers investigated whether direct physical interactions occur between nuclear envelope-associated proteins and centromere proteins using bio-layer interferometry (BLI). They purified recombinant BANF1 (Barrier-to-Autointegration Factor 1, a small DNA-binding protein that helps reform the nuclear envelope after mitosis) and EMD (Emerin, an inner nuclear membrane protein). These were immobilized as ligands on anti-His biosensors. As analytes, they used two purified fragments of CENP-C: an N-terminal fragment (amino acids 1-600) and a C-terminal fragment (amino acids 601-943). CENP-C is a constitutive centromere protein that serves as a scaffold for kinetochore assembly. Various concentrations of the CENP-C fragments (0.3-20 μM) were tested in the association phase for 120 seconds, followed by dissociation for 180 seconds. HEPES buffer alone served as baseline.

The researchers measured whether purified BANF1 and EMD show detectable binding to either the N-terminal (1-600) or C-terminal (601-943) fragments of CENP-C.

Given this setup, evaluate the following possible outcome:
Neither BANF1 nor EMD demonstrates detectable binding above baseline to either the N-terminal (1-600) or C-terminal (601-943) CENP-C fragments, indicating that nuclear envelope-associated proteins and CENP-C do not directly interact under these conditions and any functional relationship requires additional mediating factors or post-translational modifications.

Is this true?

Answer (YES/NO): NO